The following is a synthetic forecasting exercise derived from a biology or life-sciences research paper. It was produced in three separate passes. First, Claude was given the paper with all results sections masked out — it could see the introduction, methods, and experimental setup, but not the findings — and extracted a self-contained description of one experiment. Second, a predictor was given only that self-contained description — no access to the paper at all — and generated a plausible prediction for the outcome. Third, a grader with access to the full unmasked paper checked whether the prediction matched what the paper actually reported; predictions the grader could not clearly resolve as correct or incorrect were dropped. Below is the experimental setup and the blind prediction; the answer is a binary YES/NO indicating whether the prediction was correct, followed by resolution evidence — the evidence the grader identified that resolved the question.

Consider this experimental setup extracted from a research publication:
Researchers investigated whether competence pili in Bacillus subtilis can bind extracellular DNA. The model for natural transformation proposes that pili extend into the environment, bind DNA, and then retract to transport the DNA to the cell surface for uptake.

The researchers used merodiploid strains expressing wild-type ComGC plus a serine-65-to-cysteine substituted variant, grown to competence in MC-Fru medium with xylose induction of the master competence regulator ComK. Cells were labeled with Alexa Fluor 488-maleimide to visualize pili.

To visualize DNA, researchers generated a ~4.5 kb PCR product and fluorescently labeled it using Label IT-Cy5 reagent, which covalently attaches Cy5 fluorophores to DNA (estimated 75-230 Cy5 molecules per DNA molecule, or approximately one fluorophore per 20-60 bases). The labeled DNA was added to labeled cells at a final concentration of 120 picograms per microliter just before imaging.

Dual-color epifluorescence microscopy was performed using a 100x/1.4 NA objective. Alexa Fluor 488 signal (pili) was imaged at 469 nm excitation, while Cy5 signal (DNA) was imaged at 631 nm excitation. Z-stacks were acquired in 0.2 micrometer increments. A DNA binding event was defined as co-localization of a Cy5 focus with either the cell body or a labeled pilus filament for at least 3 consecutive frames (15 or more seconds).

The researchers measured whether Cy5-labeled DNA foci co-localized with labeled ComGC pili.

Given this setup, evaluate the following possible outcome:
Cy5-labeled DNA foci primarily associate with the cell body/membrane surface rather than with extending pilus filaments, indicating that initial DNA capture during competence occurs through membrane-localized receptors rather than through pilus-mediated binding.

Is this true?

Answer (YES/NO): NO